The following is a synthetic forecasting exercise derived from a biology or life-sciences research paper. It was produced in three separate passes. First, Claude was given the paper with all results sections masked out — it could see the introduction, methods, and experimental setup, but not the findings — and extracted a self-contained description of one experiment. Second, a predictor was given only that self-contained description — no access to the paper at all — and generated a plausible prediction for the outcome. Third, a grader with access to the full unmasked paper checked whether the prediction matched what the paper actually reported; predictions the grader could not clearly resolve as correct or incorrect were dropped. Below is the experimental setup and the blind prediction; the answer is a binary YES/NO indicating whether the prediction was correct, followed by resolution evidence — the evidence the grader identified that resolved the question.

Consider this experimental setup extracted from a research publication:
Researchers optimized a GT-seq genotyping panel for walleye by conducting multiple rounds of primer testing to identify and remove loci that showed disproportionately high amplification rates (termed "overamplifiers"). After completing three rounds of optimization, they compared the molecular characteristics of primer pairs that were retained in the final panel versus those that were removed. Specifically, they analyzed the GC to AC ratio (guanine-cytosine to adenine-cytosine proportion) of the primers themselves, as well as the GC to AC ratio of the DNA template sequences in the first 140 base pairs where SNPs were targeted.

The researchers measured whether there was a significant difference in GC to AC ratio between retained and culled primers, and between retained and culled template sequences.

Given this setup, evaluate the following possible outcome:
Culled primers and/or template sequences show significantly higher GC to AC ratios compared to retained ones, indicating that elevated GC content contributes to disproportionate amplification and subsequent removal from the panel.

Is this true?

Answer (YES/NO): YES